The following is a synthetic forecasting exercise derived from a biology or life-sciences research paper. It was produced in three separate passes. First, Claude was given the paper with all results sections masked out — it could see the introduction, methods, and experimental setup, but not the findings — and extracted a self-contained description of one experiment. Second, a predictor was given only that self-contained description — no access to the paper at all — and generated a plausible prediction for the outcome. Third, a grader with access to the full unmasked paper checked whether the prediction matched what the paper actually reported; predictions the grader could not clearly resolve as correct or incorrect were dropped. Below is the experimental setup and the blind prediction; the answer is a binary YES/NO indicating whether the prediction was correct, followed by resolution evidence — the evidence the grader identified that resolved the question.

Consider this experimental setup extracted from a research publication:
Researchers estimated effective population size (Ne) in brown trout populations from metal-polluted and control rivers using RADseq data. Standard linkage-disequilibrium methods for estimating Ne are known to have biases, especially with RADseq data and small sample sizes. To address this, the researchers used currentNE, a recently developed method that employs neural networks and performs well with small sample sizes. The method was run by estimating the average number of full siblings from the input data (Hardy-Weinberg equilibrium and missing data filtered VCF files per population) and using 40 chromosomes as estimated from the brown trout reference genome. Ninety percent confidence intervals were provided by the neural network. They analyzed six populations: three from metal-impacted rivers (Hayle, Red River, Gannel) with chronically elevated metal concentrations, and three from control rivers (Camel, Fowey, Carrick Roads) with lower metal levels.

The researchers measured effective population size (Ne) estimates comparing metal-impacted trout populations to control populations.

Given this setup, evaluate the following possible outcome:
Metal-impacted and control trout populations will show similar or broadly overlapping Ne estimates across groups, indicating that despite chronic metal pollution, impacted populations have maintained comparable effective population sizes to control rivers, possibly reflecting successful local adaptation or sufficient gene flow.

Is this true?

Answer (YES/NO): NO